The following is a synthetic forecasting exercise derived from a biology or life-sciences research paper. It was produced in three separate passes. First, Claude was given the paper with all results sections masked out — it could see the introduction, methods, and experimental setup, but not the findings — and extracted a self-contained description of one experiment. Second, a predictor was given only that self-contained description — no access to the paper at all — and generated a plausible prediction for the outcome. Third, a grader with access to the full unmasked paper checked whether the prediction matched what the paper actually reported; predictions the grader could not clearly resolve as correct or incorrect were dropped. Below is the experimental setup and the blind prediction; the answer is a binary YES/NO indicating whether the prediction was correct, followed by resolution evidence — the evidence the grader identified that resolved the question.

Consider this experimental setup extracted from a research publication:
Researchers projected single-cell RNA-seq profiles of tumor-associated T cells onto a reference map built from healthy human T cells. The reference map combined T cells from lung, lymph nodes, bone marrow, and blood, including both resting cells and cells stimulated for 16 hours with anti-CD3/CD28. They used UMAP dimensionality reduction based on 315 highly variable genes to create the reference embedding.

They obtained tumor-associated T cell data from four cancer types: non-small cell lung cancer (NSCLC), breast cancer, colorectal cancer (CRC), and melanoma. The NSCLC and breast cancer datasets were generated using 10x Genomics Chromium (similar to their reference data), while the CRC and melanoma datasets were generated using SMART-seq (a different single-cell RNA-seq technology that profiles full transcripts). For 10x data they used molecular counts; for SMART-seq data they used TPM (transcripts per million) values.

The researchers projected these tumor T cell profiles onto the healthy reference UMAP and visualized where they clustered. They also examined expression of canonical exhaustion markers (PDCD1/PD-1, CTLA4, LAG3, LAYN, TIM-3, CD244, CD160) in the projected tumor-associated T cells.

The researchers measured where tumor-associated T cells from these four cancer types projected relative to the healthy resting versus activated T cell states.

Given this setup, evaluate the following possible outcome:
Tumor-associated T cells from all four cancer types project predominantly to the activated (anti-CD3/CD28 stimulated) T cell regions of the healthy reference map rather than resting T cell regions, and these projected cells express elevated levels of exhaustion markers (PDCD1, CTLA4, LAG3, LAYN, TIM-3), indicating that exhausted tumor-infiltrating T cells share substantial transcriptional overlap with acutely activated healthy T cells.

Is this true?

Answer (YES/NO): NO